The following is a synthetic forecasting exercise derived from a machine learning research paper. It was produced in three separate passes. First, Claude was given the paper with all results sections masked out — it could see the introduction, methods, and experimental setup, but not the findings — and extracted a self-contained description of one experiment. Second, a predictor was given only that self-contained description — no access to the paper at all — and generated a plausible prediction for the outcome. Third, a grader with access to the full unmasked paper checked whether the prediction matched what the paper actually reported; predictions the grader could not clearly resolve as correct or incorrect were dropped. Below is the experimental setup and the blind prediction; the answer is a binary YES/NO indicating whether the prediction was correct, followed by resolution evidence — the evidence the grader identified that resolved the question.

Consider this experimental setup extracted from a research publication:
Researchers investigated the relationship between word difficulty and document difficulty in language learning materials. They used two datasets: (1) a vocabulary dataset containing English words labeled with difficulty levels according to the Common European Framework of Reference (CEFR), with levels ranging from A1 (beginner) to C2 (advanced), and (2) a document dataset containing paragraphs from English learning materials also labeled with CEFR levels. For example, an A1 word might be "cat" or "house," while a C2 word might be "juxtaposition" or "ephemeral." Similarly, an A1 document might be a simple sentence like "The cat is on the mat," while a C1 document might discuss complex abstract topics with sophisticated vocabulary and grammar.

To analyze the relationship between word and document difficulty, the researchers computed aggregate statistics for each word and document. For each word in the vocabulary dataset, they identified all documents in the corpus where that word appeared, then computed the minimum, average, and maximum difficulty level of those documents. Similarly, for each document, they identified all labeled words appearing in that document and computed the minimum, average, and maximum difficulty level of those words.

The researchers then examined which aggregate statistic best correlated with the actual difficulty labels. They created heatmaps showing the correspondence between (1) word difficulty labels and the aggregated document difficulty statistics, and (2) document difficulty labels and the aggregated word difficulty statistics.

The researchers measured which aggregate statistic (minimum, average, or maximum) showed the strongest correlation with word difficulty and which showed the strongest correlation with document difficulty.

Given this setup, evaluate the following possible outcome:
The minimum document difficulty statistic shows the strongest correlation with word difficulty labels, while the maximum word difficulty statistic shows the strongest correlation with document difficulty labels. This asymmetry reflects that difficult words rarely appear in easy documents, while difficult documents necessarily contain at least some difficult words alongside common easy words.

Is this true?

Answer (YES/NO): YES